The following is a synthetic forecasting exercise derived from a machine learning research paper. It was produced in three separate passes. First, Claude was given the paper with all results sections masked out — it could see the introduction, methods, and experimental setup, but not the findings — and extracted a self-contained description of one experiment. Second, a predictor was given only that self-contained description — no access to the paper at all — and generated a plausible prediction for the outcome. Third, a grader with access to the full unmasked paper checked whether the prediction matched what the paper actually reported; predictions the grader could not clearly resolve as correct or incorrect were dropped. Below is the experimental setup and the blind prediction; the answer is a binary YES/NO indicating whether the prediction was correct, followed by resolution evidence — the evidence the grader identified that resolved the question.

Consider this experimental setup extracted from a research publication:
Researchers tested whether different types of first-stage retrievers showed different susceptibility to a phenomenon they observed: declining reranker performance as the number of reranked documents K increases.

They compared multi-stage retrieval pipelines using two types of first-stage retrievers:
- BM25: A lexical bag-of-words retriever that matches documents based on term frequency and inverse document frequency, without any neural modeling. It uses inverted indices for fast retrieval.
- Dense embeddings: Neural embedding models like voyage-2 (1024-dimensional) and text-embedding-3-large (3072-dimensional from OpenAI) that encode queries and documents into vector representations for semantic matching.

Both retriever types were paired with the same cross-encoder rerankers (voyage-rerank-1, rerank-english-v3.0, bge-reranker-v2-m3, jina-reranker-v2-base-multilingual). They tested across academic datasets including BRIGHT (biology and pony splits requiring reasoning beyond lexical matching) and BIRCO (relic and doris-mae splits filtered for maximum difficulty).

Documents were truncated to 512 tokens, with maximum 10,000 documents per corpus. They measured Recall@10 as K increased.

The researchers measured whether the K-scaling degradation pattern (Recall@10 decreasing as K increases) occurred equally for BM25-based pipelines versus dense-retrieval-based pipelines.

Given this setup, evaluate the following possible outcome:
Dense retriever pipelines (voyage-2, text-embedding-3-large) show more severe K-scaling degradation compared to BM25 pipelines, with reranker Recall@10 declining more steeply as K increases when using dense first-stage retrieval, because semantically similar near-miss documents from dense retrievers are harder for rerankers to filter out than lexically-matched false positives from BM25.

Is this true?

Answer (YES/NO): YES